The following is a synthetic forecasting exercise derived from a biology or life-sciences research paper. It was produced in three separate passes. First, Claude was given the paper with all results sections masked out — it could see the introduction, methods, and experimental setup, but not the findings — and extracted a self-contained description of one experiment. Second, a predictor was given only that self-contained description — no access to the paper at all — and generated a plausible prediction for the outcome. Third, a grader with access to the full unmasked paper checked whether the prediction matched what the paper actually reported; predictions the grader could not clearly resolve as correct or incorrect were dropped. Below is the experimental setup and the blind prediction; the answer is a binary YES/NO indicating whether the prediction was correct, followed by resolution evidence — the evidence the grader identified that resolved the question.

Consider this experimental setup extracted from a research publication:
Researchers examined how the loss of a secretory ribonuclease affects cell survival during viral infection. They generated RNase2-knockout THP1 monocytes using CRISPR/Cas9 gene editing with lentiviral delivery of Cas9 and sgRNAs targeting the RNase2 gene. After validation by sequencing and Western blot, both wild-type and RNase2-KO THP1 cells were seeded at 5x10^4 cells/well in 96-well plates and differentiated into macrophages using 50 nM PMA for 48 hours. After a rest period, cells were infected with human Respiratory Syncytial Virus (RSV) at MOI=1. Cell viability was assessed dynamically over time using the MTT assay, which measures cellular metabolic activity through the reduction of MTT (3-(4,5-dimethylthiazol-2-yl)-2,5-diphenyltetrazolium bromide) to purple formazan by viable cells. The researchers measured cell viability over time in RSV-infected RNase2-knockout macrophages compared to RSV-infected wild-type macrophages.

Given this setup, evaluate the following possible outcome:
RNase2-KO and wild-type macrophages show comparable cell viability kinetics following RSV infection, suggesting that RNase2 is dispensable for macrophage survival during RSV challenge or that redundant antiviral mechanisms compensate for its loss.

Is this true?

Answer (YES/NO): NO